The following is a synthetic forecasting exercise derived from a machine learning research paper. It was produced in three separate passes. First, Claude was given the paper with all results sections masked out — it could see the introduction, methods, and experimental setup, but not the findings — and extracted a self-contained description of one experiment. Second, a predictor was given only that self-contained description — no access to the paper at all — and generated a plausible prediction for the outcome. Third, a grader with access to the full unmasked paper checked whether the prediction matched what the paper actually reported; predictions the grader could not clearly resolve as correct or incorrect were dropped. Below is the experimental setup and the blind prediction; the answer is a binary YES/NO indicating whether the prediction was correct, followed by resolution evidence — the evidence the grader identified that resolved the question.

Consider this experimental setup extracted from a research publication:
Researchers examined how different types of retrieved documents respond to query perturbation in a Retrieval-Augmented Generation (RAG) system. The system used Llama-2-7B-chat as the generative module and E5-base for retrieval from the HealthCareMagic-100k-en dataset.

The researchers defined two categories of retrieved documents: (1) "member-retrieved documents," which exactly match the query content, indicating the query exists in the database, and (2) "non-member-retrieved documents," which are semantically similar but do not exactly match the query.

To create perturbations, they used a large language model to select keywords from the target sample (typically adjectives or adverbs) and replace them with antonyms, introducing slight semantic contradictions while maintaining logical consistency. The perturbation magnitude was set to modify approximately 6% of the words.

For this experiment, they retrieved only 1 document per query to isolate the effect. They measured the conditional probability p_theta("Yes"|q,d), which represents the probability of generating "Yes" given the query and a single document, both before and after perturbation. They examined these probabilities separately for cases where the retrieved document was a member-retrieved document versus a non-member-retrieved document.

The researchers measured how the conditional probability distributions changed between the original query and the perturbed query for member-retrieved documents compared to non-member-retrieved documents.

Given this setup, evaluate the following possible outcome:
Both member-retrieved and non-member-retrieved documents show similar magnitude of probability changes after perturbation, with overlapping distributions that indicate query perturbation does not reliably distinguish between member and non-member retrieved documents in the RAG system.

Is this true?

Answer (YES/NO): NO